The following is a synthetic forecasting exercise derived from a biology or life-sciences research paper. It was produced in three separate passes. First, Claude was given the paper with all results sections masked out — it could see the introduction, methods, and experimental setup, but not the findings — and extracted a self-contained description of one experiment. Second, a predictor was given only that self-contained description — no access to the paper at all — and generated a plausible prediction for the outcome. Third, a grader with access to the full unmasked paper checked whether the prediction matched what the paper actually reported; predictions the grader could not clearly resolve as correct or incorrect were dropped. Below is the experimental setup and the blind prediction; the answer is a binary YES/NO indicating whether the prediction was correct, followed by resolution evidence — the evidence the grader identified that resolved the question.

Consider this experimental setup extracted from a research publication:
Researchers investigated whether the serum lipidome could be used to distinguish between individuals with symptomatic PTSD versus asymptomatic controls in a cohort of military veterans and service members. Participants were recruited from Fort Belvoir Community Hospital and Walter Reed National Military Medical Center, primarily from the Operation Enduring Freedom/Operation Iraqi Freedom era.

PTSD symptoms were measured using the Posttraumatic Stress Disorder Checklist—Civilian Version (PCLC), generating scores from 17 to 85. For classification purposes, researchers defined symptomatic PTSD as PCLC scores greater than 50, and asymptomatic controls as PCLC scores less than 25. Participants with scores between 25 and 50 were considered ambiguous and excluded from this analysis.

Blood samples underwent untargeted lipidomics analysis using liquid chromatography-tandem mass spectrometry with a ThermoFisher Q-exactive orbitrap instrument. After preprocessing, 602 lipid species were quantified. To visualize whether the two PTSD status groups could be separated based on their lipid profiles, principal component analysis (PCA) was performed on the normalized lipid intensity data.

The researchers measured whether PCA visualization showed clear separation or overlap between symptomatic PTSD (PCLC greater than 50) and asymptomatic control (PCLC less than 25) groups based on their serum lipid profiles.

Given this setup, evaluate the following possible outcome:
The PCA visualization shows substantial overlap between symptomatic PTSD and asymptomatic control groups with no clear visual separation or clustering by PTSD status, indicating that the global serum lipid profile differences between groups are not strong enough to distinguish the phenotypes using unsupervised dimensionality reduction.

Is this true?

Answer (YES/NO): NO